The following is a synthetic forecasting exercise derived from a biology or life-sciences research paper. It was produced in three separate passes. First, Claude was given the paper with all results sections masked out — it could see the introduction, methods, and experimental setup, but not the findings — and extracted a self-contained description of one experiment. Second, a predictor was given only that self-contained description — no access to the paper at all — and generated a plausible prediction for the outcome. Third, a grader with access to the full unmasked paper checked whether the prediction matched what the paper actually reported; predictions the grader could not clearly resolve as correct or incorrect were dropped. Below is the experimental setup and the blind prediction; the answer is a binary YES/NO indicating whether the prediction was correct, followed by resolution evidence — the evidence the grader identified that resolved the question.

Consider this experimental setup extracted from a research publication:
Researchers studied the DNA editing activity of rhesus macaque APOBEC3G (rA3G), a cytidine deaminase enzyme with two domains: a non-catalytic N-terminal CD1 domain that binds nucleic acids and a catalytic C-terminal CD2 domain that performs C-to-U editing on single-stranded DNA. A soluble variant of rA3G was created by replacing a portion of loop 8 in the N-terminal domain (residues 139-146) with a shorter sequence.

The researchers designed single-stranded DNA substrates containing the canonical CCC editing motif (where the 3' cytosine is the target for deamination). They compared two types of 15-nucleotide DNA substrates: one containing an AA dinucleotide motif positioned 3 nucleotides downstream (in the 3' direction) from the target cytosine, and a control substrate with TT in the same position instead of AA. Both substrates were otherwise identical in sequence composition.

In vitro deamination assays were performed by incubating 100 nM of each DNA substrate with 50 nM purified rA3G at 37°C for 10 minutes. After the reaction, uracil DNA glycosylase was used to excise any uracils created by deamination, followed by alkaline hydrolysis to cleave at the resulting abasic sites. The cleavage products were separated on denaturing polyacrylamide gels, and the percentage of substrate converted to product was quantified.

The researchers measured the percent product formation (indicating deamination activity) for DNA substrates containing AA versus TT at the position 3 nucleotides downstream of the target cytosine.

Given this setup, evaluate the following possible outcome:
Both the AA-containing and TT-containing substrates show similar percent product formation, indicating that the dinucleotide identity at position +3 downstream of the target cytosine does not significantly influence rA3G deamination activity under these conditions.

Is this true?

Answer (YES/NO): NO